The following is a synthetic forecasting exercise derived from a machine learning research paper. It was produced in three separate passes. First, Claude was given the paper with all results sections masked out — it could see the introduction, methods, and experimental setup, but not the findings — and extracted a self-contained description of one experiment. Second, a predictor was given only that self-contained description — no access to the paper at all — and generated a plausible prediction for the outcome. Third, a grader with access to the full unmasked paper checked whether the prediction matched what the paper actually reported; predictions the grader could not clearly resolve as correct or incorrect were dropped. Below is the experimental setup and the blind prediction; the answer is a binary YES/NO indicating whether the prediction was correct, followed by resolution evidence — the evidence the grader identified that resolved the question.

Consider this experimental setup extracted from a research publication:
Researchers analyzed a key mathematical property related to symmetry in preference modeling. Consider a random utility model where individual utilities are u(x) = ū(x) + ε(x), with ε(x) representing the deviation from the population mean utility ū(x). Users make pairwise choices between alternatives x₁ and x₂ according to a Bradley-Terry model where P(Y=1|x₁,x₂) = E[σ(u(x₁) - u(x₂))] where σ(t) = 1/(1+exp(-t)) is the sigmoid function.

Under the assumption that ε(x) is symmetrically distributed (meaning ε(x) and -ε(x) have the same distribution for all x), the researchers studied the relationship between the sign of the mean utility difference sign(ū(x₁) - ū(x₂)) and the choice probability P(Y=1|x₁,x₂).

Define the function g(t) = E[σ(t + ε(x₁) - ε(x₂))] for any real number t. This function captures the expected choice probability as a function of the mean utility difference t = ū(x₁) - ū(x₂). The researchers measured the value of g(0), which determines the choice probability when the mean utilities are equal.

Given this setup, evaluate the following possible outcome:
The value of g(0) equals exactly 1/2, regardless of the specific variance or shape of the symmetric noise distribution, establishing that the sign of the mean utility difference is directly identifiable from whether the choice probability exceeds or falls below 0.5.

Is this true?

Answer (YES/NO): YES